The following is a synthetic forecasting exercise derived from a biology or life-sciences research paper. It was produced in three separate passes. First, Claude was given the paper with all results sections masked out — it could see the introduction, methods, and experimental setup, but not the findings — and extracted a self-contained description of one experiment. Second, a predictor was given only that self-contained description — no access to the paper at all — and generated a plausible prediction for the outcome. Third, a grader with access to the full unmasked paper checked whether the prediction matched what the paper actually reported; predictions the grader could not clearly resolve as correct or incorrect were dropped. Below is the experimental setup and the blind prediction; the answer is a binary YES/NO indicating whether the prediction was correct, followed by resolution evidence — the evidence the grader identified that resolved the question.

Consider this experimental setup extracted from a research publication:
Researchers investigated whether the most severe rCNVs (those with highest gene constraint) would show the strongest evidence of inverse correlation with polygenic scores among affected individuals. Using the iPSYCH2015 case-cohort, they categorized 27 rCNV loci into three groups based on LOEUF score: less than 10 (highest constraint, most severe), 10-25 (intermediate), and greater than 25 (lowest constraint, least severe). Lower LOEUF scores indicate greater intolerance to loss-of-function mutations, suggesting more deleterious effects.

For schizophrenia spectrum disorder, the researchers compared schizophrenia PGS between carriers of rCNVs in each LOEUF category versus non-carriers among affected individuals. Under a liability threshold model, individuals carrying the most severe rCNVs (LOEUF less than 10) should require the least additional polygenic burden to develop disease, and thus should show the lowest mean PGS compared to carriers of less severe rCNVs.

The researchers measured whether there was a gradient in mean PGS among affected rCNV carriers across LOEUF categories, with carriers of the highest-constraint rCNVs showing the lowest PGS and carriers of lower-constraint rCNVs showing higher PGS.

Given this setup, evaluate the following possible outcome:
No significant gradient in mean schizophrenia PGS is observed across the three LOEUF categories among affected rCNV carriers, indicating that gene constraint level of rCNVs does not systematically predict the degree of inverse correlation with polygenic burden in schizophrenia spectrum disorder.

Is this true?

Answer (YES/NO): YES